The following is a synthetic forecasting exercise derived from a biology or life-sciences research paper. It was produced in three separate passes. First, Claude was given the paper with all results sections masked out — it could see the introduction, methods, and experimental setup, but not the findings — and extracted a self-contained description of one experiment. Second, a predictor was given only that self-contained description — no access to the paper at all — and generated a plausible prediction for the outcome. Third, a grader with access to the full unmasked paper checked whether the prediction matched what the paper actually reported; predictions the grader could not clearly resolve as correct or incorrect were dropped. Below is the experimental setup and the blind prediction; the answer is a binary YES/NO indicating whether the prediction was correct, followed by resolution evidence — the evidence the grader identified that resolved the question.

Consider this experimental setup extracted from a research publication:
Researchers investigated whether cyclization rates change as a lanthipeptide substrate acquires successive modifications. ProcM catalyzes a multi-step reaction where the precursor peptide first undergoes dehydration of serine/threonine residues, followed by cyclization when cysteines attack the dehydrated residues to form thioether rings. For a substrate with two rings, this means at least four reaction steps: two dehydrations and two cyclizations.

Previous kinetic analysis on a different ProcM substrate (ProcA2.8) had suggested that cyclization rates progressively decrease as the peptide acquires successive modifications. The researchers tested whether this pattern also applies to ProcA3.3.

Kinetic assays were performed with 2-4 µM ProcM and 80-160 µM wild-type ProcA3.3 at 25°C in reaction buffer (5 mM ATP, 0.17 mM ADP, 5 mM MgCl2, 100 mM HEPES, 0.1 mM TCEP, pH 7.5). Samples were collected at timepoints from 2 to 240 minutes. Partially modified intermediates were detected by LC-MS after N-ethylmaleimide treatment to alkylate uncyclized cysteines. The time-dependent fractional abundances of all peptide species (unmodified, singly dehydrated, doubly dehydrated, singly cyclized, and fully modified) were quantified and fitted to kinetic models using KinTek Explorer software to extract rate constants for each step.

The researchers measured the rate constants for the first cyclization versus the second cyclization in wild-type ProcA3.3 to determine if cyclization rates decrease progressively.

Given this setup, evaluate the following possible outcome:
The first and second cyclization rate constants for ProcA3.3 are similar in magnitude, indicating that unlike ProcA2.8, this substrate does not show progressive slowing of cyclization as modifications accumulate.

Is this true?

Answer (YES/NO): NO